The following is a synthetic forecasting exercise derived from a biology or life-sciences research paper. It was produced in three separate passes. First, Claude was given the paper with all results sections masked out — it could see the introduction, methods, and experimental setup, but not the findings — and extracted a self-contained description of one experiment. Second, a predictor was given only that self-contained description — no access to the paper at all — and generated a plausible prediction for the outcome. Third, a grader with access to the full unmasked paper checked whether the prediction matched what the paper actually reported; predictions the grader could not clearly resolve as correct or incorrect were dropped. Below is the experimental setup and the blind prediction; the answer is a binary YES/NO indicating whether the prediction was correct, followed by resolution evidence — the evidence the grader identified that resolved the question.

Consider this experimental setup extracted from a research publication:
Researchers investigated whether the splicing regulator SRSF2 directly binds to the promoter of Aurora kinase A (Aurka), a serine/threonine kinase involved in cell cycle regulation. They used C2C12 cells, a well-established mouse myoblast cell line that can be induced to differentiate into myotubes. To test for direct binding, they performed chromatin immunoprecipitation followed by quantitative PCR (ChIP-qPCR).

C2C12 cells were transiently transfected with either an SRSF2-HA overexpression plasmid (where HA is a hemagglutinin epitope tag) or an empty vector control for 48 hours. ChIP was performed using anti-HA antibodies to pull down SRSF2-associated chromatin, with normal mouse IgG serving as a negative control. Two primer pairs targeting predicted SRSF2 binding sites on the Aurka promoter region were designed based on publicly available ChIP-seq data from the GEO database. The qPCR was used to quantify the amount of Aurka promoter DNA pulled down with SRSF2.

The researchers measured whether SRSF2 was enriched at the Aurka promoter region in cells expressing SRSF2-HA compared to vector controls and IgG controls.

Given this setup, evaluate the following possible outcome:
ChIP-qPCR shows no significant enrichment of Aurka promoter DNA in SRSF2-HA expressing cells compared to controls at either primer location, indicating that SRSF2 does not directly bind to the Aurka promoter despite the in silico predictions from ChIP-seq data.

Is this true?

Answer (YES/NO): NO